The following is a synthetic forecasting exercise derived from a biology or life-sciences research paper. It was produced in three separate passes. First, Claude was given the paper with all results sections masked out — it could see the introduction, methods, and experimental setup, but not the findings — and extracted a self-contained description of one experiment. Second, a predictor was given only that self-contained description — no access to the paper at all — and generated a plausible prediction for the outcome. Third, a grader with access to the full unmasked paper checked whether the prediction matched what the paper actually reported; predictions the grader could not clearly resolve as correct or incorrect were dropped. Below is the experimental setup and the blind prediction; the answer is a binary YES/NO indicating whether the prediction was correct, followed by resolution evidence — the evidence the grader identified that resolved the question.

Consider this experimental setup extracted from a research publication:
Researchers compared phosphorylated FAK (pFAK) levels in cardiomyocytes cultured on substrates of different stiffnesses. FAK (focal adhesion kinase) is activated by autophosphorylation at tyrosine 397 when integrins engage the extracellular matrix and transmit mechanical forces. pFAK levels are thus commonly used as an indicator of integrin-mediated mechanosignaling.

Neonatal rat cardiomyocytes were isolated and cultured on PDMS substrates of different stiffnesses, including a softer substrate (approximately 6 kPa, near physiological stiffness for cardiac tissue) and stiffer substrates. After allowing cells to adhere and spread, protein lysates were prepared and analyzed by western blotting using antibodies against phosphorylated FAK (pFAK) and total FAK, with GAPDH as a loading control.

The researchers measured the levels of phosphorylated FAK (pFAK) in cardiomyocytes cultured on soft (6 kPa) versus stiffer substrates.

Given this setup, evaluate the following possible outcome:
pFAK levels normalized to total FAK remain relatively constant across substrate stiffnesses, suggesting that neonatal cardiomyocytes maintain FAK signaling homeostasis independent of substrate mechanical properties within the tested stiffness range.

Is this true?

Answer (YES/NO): NO